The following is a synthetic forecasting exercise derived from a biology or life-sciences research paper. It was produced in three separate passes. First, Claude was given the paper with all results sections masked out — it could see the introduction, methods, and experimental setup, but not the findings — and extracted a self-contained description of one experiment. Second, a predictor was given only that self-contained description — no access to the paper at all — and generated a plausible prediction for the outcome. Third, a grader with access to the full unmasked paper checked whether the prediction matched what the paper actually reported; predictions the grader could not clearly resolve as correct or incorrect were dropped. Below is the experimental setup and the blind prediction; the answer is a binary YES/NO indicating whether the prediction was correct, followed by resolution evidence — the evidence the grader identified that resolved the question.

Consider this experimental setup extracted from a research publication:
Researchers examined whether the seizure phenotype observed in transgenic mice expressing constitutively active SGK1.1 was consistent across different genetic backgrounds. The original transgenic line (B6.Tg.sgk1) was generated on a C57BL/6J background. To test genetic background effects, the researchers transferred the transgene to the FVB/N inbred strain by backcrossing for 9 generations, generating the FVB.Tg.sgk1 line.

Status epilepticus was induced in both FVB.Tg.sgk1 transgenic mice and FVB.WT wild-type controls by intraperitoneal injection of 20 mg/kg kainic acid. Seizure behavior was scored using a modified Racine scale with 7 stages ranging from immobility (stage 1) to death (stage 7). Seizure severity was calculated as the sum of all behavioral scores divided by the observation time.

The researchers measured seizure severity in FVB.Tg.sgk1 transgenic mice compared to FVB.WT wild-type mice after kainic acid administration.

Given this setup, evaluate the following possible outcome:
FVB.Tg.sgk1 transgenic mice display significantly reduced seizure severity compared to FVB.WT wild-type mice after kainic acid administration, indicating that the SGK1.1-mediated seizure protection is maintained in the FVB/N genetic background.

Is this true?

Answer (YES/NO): YES